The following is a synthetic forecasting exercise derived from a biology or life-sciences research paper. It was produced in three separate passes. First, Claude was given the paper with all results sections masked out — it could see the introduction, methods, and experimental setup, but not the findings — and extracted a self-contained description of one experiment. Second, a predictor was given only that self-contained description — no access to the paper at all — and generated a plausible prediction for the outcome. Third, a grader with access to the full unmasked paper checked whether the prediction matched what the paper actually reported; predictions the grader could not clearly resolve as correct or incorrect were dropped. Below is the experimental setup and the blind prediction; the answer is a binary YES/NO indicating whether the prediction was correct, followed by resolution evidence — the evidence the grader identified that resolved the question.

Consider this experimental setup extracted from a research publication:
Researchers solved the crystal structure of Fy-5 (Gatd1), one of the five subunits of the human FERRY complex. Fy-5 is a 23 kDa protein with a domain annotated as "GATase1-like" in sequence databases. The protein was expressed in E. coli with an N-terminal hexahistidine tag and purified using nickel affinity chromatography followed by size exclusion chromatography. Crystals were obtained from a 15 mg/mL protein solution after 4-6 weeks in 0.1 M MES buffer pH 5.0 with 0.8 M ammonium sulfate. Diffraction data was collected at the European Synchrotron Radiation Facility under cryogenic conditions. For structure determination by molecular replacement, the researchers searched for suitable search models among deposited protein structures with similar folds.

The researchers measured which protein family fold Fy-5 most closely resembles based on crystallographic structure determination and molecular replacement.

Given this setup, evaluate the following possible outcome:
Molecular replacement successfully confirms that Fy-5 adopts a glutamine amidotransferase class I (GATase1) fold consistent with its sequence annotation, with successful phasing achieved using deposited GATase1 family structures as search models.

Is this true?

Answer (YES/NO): NO